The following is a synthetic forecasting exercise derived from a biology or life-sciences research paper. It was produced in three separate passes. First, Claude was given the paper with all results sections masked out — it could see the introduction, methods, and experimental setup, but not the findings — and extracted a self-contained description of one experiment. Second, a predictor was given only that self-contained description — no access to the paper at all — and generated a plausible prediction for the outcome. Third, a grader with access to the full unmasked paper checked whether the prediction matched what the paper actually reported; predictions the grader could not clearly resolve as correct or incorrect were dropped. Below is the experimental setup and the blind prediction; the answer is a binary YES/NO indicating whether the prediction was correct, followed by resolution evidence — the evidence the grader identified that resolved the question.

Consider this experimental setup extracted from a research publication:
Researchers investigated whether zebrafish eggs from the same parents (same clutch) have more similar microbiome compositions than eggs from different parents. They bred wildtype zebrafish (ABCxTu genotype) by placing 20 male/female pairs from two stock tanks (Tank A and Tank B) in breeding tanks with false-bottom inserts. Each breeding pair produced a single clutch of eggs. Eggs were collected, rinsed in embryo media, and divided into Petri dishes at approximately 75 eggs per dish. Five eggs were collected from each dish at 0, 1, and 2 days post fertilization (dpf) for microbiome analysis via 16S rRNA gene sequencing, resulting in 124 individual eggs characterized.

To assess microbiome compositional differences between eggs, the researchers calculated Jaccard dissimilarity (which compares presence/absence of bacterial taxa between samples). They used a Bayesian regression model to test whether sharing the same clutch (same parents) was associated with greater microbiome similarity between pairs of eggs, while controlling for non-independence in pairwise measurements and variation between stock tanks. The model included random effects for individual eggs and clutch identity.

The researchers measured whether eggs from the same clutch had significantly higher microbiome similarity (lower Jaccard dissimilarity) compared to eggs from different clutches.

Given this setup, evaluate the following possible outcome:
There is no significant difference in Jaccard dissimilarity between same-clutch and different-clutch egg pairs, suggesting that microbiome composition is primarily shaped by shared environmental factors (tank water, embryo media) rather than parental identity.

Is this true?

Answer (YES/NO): NO